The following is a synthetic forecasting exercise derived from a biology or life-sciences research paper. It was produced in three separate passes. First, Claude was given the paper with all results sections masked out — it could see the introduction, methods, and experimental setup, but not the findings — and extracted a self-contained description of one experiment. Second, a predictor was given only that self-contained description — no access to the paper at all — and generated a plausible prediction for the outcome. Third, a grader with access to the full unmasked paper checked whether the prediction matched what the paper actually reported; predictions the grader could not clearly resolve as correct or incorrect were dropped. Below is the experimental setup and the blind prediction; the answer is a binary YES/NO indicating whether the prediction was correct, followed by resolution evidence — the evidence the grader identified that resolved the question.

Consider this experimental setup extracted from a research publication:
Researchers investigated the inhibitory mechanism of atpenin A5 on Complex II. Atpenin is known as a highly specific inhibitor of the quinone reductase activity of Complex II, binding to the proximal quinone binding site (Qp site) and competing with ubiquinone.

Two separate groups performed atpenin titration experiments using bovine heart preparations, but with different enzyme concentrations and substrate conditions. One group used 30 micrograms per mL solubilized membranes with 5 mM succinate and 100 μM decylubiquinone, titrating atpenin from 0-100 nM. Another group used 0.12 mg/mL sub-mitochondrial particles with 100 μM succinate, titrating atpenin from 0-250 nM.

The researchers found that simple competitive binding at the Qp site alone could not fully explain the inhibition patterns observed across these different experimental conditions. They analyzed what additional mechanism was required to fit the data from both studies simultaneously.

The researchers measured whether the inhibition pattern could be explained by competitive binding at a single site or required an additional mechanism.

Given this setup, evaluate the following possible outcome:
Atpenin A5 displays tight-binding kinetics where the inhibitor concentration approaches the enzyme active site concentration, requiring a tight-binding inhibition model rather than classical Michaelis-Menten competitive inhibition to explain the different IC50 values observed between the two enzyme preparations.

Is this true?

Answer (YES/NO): NO